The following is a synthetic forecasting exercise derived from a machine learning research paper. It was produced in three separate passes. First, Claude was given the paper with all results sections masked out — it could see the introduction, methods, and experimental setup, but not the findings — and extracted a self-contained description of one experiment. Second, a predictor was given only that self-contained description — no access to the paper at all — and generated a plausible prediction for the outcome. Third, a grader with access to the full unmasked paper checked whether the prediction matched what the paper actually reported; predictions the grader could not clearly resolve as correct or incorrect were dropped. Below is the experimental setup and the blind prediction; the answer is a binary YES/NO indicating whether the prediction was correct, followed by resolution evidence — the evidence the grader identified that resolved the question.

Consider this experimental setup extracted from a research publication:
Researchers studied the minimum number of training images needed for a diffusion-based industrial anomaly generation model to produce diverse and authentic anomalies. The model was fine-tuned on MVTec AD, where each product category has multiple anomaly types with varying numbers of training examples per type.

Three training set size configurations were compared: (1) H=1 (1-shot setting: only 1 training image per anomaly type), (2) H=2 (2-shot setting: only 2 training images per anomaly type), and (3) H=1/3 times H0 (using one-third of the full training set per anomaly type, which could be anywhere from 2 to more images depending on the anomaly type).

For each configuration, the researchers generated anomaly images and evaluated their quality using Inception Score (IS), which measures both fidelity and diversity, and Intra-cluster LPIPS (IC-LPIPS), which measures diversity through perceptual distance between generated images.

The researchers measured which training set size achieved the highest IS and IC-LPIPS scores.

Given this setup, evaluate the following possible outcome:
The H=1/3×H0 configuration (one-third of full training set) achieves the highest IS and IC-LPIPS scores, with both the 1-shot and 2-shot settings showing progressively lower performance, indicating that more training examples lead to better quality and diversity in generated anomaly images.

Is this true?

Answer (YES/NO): YES